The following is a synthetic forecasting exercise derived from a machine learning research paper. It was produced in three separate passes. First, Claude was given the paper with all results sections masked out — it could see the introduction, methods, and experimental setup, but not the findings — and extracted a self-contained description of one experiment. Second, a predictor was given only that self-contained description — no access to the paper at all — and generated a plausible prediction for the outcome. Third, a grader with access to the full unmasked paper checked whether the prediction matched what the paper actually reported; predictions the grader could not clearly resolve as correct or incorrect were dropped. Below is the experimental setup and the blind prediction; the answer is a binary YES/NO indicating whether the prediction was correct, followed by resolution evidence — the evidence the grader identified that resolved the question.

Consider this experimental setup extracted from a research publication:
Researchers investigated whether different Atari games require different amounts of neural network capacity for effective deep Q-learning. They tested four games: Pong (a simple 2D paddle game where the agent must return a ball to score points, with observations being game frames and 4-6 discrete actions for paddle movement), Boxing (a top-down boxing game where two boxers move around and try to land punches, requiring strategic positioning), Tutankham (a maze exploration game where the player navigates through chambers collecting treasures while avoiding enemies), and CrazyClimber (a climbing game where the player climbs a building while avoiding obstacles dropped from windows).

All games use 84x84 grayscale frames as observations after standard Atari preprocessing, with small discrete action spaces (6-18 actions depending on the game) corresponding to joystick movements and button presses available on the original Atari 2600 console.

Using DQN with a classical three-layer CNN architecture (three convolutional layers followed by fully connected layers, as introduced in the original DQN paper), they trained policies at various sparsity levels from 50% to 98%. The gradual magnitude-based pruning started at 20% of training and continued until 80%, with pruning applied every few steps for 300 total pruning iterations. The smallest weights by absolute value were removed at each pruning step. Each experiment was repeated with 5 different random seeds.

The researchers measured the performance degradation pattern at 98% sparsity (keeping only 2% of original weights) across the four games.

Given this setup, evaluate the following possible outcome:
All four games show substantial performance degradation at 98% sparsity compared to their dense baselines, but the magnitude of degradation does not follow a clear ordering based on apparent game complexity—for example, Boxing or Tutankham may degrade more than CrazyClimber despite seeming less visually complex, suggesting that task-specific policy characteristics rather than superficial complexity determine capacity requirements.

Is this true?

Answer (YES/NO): NO